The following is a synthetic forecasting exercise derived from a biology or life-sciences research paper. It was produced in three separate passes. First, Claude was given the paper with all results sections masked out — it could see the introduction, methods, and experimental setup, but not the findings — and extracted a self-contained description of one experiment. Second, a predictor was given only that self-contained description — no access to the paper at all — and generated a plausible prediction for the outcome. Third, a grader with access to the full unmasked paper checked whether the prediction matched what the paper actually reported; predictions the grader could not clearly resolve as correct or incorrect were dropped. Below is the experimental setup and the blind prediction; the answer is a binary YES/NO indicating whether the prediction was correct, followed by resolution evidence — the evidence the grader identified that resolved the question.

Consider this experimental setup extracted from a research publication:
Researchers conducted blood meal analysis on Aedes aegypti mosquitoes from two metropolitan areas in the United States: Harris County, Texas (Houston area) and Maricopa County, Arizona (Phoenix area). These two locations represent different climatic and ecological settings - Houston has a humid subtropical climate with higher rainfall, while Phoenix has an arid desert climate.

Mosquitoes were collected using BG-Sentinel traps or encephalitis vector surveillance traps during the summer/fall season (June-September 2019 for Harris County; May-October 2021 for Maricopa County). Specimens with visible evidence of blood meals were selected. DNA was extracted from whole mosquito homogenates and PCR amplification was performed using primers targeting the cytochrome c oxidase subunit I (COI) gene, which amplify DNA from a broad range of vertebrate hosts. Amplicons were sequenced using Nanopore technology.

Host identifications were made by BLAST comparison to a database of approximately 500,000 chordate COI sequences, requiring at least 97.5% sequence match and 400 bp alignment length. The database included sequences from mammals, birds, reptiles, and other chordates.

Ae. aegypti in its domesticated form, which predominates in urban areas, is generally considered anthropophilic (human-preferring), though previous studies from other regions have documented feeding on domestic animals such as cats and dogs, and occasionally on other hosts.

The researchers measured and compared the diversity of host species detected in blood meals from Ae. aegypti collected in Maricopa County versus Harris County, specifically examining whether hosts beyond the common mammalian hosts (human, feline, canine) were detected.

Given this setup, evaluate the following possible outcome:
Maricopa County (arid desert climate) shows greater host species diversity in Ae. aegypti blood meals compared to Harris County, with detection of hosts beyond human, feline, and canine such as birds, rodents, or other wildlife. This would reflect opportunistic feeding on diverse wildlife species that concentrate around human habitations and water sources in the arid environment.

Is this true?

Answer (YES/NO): YES